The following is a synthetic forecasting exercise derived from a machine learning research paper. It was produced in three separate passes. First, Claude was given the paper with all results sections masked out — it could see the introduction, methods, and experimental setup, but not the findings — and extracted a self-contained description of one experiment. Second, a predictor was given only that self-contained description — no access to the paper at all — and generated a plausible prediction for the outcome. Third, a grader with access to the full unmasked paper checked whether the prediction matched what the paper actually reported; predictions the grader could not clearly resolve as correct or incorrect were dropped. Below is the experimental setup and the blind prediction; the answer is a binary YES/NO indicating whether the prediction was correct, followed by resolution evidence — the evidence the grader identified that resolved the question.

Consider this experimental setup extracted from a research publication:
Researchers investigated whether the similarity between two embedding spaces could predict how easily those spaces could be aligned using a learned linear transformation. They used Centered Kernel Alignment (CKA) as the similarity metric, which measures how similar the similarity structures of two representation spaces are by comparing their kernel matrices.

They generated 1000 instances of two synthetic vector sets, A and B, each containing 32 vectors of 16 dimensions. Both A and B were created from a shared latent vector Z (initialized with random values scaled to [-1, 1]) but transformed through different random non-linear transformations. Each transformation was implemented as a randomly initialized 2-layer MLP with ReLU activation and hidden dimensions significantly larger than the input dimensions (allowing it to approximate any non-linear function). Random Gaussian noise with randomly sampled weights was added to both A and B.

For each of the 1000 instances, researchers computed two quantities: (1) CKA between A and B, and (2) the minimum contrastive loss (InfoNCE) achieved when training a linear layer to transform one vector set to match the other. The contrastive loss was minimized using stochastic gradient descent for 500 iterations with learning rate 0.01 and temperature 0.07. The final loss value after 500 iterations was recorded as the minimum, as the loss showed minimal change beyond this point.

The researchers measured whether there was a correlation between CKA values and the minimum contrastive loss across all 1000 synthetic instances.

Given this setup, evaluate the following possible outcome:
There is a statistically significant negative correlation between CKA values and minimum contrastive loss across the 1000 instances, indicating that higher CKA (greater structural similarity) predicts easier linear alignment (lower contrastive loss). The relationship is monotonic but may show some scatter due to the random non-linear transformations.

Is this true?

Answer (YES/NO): YES